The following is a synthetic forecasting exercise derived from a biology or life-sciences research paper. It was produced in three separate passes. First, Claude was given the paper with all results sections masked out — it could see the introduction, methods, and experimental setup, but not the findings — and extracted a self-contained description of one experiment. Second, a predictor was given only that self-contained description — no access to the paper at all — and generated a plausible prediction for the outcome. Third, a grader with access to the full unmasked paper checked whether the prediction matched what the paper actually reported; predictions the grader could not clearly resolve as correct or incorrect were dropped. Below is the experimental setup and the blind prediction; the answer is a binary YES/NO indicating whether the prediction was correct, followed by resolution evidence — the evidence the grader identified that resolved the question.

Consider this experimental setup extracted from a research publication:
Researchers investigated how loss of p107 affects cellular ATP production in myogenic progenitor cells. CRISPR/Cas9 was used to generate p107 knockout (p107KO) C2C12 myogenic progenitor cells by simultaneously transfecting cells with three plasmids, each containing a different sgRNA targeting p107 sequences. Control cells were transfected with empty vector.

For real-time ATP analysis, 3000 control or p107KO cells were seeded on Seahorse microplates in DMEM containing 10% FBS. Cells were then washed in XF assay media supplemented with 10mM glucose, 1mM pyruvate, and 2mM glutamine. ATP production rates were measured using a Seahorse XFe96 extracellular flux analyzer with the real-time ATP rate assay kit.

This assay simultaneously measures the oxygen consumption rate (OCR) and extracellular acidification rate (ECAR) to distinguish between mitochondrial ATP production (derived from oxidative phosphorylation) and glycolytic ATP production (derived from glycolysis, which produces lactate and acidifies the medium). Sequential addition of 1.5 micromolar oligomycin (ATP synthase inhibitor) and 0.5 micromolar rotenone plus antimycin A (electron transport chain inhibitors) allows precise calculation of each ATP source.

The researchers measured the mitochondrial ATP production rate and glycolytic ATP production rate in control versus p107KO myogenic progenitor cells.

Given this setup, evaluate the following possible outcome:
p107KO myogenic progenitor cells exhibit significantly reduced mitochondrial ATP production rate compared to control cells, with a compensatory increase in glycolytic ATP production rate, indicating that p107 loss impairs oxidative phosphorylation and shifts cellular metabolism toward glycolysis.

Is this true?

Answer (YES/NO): NO